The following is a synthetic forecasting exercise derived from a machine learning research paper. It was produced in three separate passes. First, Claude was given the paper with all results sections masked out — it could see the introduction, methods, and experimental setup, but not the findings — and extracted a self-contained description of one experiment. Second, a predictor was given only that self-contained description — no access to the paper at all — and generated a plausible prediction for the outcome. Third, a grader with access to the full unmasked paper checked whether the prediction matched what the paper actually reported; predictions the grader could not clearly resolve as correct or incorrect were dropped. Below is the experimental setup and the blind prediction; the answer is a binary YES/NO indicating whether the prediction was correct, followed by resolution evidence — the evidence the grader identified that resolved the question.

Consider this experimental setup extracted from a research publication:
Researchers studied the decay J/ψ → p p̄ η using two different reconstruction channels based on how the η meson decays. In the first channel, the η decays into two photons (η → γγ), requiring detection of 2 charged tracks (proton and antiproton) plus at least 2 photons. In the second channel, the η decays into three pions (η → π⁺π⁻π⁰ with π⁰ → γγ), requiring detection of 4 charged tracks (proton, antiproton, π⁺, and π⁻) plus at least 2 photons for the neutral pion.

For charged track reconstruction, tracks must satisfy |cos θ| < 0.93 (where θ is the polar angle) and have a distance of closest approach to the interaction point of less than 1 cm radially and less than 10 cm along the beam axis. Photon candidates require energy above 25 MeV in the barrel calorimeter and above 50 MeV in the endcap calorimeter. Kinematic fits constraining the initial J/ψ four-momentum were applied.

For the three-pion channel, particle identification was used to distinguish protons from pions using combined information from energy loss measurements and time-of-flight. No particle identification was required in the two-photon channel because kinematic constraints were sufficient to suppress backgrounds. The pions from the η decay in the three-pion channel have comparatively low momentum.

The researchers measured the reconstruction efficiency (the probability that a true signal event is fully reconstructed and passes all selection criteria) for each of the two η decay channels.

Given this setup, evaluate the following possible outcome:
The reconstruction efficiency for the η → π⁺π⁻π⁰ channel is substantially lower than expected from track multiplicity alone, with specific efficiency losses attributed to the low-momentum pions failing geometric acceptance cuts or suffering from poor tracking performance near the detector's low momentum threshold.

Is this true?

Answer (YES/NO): YES